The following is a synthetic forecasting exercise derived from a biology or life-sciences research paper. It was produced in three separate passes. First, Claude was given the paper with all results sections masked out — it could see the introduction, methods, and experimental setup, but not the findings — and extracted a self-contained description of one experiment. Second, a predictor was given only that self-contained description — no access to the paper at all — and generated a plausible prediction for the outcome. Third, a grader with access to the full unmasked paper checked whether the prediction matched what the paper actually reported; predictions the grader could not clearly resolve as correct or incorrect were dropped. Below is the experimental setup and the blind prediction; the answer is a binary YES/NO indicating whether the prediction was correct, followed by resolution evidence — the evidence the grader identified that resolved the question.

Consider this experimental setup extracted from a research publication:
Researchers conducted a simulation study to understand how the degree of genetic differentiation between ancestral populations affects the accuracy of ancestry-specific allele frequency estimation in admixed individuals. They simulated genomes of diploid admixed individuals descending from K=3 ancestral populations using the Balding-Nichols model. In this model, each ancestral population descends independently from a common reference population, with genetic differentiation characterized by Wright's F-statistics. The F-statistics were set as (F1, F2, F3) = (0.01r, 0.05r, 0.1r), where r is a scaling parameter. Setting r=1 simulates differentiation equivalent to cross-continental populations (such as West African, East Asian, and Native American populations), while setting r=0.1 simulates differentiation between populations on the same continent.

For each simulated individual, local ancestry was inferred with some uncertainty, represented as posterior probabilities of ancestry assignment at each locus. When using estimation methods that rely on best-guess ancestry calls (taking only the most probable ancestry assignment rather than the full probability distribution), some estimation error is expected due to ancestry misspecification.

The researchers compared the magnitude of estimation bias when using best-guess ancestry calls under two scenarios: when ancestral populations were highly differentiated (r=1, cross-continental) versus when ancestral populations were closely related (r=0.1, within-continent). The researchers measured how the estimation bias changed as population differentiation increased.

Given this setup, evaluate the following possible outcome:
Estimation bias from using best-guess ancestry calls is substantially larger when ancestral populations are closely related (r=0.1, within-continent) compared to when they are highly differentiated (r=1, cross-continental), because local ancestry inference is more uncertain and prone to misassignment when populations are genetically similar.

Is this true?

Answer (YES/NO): NO